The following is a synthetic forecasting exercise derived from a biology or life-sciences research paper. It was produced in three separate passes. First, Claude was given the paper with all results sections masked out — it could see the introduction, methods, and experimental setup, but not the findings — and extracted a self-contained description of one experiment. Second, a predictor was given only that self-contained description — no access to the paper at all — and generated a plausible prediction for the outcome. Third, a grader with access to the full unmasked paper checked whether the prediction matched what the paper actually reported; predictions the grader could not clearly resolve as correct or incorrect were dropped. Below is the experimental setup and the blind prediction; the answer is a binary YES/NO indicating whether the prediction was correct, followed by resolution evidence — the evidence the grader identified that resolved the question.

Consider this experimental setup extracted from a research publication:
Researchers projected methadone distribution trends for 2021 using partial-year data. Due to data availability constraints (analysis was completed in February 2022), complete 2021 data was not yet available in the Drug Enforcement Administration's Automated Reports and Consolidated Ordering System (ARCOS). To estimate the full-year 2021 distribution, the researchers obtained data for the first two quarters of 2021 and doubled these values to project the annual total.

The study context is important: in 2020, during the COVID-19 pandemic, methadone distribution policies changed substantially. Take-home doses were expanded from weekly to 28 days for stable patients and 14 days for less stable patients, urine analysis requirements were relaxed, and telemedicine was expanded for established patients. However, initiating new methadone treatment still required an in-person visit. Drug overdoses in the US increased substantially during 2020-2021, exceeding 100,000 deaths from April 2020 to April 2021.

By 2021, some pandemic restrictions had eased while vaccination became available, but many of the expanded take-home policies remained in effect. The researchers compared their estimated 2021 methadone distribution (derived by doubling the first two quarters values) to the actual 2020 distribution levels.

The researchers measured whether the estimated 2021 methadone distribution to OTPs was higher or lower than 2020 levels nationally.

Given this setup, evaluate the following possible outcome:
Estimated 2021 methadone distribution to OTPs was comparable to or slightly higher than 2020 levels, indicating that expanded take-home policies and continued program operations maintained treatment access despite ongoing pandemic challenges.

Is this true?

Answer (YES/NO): NO